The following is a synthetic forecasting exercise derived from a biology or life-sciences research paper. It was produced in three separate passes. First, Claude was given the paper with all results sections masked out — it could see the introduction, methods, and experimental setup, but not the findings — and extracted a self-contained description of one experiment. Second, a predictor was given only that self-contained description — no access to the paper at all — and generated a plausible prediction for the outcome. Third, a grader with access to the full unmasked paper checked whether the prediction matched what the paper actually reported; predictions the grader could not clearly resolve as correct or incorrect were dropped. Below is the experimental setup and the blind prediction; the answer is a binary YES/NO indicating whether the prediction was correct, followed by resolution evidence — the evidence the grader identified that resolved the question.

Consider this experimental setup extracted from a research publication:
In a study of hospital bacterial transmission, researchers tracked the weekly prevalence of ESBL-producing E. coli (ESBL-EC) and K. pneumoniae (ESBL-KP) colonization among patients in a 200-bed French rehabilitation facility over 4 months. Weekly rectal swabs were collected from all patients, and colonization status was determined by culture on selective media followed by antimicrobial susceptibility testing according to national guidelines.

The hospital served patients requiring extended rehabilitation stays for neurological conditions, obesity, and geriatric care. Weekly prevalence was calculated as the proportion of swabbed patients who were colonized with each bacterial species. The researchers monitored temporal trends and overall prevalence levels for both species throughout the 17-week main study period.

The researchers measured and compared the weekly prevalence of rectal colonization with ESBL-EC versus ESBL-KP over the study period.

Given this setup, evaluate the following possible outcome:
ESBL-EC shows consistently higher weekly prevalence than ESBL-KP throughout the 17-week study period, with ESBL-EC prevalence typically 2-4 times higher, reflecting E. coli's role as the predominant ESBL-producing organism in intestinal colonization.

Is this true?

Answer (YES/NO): YES